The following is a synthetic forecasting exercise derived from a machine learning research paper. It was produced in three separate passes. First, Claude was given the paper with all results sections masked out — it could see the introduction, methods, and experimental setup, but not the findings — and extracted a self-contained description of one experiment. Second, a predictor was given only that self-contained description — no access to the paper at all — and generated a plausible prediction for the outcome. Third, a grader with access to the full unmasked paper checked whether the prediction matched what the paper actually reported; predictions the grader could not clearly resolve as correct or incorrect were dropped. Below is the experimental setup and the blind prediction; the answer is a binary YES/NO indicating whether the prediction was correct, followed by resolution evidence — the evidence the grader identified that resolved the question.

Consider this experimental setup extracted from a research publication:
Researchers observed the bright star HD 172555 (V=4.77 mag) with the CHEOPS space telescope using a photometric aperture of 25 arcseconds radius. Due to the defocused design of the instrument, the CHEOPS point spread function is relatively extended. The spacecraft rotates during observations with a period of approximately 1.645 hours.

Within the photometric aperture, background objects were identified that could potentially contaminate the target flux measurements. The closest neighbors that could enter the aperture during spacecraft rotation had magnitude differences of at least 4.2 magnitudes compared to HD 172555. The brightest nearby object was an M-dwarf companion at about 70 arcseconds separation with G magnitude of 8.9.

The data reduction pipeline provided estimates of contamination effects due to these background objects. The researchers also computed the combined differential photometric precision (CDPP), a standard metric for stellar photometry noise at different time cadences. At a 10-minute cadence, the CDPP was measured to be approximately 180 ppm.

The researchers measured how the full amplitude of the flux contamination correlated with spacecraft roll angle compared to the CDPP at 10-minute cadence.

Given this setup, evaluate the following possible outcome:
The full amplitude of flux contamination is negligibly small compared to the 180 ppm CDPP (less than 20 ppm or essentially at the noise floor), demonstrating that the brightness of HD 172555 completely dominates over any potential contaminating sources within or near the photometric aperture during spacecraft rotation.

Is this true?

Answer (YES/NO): NO